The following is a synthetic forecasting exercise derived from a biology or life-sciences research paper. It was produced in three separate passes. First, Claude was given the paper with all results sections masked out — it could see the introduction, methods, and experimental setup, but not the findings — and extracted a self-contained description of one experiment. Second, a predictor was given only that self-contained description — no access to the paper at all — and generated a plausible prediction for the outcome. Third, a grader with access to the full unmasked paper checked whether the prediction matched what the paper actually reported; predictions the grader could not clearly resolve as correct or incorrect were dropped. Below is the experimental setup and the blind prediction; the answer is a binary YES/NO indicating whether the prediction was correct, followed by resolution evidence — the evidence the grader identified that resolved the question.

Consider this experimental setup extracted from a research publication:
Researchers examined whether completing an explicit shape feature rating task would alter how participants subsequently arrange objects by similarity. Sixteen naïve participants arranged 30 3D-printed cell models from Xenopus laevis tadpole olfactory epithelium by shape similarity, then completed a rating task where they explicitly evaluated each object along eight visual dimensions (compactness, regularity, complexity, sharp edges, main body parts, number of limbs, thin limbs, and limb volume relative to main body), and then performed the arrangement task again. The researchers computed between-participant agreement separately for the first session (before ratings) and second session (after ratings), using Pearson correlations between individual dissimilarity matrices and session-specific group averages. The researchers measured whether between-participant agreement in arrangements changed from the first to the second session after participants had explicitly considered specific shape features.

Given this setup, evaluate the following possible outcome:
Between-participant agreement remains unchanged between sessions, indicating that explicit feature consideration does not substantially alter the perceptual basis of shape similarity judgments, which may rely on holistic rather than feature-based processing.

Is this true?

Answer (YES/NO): YES